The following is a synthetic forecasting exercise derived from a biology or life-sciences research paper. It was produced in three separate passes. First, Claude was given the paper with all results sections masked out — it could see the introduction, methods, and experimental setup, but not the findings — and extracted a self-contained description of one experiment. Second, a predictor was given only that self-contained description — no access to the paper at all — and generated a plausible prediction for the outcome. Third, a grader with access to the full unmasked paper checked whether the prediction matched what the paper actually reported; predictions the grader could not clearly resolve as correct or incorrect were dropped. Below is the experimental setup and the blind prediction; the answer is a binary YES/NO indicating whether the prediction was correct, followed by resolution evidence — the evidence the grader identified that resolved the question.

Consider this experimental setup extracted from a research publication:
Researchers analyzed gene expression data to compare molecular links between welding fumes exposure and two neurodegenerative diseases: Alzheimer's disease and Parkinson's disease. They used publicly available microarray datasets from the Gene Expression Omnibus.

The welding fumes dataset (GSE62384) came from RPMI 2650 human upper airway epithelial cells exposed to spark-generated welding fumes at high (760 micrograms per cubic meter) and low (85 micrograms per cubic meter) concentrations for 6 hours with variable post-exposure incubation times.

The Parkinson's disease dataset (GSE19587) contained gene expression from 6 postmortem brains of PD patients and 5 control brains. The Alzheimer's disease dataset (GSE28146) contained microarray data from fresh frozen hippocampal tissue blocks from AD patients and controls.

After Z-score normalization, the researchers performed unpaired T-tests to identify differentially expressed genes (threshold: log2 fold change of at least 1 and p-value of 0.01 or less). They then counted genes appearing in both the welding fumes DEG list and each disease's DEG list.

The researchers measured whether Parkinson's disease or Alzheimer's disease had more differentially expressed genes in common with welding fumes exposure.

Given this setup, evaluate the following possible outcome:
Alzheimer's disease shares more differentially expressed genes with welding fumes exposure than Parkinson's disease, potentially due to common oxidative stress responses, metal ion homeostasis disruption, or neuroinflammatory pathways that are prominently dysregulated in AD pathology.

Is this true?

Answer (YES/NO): NO